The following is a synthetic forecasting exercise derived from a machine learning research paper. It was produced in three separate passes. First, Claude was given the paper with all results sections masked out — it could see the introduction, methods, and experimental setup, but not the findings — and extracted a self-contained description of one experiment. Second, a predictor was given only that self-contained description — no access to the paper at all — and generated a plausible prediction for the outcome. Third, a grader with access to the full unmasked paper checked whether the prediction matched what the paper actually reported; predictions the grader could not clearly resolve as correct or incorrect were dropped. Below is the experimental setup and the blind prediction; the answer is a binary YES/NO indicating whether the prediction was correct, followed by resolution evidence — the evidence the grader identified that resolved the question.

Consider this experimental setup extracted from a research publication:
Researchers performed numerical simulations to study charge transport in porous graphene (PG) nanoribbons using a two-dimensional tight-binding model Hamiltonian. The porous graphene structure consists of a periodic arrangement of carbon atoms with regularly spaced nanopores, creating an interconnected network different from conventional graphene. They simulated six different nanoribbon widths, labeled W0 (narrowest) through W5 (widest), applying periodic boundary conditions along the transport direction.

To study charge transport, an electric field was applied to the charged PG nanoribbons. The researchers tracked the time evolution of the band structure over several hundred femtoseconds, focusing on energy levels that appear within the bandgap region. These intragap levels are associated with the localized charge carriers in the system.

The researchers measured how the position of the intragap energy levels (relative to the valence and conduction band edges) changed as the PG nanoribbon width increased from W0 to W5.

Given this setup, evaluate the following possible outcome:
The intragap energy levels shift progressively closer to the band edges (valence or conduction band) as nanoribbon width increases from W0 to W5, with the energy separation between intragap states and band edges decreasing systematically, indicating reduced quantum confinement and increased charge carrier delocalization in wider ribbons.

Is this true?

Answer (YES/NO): YES